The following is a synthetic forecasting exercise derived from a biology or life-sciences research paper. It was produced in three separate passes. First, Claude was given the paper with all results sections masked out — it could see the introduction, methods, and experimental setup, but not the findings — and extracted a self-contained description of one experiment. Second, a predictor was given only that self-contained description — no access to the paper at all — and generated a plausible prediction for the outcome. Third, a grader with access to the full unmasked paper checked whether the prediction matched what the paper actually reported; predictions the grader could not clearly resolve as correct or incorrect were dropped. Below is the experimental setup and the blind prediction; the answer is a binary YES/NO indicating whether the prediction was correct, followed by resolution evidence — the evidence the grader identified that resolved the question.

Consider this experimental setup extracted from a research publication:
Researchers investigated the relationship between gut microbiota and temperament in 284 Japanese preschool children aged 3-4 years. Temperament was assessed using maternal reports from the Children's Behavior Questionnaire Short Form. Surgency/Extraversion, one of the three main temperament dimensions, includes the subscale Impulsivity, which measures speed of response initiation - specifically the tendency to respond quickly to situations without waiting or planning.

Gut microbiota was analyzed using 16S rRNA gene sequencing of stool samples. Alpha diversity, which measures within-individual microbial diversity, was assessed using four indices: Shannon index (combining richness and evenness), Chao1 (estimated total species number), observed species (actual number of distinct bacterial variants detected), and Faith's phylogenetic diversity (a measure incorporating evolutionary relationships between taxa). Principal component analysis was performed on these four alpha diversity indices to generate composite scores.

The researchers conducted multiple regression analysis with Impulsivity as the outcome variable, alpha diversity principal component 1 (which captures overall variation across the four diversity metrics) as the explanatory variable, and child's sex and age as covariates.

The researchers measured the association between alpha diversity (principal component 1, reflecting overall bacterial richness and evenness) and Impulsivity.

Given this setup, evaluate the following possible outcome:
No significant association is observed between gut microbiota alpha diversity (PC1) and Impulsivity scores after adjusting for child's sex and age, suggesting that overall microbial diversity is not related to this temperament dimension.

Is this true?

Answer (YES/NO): NO